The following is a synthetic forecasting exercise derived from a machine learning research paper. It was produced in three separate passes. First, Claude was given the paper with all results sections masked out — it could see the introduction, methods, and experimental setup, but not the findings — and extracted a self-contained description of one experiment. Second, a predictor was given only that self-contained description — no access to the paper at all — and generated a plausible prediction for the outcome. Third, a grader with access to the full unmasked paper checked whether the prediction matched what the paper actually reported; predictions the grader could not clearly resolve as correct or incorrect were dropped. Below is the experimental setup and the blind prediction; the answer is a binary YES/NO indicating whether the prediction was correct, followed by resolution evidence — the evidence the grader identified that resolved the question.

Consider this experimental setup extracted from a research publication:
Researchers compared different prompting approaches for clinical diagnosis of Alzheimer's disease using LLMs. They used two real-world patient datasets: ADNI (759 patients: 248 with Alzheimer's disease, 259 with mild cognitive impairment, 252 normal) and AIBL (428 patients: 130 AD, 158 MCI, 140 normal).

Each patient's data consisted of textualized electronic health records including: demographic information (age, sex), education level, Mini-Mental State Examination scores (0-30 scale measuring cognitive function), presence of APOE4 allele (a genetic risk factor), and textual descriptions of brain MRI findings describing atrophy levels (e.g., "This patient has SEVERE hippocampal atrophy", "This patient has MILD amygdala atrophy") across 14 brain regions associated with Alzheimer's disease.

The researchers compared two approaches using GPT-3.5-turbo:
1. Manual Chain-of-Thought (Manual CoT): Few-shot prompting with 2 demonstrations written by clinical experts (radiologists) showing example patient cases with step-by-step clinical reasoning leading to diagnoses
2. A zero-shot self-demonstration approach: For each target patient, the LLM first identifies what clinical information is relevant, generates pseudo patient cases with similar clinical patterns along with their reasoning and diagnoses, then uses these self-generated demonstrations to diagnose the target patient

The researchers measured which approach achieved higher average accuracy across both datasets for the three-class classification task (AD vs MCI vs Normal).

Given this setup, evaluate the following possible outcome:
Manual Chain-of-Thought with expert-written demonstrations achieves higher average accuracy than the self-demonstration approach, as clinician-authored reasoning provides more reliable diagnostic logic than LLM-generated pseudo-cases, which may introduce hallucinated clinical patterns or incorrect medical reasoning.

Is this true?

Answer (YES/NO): YES